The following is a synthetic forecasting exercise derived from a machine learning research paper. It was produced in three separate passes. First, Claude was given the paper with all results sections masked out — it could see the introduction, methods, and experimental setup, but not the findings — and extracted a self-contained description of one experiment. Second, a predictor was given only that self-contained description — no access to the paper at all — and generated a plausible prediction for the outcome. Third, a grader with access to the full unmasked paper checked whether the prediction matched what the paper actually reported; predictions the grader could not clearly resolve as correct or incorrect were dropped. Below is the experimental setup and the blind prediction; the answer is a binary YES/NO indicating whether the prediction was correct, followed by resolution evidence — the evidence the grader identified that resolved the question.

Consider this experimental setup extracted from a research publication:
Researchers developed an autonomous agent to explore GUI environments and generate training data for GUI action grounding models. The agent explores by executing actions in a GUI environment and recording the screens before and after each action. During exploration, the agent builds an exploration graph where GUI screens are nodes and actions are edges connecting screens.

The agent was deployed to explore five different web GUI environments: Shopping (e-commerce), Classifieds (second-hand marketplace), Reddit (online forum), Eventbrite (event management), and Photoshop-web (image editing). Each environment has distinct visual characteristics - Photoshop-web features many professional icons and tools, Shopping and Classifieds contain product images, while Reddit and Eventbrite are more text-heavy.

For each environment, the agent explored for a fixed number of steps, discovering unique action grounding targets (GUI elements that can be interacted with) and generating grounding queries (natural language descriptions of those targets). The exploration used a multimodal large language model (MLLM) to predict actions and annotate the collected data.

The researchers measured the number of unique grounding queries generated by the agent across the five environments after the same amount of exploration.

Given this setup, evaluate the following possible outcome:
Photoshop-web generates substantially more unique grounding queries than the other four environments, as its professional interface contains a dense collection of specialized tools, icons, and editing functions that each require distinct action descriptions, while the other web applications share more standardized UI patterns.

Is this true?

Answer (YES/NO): NO